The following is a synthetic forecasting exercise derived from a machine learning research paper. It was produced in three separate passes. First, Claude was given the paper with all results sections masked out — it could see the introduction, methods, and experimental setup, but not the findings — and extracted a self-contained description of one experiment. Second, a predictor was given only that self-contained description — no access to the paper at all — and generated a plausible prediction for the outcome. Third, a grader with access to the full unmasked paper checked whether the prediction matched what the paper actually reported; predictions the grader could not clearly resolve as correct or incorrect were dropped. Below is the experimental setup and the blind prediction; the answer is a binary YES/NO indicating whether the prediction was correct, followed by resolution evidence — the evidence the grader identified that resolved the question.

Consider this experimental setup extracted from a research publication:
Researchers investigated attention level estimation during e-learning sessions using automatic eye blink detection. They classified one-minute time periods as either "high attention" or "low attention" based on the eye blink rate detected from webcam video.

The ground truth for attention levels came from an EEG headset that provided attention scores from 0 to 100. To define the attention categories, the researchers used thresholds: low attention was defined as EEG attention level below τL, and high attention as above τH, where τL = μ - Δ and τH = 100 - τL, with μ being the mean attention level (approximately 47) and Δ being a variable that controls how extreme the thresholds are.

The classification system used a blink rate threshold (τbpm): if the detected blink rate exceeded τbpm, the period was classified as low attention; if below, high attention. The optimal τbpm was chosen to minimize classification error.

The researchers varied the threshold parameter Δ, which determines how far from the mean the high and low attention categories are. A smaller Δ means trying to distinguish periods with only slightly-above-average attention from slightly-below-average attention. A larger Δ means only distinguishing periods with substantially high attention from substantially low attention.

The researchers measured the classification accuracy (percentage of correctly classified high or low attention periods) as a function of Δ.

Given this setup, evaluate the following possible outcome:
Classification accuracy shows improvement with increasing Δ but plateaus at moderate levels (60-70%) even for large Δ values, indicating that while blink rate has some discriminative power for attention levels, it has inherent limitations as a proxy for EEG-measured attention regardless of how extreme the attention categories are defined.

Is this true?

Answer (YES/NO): NO